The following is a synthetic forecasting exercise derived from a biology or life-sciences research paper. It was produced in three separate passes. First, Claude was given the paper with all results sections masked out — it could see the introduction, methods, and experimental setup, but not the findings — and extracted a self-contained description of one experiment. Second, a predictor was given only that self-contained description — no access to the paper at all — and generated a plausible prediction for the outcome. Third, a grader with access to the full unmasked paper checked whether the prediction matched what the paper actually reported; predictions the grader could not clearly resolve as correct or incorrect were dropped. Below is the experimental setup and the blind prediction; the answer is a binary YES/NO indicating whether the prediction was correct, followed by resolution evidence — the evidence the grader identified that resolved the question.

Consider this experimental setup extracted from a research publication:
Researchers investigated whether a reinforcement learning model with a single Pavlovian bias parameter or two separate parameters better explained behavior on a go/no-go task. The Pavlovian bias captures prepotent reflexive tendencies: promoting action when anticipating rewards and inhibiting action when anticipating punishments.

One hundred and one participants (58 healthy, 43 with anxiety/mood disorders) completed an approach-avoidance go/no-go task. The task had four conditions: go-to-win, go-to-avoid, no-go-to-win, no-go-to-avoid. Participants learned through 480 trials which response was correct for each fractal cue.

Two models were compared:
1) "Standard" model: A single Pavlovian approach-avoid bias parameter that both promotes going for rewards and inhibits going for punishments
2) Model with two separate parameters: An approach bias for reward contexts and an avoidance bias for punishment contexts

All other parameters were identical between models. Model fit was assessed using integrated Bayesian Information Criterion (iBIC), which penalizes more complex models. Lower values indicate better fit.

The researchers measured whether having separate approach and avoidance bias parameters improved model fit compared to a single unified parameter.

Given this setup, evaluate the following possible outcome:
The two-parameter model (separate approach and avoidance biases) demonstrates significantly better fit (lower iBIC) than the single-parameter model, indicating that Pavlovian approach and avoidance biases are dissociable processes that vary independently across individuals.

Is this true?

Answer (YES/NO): YES